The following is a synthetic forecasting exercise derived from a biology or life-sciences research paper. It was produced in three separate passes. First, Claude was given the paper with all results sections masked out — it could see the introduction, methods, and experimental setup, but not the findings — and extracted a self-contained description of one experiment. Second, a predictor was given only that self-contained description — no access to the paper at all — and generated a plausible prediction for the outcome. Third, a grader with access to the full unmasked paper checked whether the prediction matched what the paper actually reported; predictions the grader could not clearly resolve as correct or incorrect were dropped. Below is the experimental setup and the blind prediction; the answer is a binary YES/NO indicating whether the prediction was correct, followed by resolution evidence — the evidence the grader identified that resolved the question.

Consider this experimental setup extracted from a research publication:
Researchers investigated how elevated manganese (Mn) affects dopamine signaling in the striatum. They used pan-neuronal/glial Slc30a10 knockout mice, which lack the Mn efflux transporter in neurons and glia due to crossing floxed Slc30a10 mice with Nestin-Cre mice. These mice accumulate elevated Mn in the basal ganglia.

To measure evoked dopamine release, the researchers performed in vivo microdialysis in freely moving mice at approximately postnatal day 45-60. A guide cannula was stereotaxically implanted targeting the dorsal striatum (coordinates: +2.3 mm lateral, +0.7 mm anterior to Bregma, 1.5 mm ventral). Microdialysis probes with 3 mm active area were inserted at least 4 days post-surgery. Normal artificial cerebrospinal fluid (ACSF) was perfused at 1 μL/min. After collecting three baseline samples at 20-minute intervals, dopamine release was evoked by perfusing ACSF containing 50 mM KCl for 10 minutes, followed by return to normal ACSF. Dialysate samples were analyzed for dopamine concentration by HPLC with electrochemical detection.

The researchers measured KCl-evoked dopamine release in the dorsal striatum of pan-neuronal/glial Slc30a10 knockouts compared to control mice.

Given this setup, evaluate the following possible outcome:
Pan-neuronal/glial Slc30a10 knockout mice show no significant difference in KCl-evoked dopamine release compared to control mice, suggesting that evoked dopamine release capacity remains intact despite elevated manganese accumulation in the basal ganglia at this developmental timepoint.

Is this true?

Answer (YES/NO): NO